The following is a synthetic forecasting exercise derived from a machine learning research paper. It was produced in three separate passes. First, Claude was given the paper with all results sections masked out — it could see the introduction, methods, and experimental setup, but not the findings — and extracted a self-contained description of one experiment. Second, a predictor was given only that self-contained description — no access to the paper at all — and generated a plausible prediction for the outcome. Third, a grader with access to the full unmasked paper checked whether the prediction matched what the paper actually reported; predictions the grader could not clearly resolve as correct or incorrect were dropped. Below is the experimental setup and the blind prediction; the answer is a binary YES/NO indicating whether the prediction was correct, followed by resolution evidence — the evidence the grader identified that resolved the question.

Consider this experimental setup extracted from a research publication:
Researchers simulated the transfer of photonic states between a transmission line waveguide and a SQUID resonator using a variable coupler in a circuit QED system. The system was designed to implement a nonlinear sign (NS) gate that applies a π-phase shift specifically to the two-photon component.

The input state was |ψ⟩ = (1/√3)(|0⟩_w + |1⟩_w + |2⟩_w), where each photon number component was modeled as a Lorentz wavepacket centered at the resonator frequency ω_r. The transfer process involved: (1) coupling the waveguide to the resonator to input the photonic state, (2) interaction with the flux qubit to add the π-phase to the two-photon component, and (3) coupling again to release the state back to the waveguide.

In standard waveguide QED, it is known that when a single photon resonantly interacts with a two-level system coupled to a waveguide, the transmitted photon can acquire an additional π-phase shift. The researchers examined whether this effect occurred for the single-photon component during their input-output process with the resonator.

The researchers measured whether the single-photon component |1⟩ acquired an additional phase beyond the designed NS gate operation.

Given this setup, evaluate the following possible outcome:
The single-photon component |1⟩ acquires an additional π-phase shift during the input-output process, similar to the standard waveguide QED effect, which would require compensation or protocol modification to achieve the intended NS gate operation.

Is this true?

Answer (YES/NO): YES